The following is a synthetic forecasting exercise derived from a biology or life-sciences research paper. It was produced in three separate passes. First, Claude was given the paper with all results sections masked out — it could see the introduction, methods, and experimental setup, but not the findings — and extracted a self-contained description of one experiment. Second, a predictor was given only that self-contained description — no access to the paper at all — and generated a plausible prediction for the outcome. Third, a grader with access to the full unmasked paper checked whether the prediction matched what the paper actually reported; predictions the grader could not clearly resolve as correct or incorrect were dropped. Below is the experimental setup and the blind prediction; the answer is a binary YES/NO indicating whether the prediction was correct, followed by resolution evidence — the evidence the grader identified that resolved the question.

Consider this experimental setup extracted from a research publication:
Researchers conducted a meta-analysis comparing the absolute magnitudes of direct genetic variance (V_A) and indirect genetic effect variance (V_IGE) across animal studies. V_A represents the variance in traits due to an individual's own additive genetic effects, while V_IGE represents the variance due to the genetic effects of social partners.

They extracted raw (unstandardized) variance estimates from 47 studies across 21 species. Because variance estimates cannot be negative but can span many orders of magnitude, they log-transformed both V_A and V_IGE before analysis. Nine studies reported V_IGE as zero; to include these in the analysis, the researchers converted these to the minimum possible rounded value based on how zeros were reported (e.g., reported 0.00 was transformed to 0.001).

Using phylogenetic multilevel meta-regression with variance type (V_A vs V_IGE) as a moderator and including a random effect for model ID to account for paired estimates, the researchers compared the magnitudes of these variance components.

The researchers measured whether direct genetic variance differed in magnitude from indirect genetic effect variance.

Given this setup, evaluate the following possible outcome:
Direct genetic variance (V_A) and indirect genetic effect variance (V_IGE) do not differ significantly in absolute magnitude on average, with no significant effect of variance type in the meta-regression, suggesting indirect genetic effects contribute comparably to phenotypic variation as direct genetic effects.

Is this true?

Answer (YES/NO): NO